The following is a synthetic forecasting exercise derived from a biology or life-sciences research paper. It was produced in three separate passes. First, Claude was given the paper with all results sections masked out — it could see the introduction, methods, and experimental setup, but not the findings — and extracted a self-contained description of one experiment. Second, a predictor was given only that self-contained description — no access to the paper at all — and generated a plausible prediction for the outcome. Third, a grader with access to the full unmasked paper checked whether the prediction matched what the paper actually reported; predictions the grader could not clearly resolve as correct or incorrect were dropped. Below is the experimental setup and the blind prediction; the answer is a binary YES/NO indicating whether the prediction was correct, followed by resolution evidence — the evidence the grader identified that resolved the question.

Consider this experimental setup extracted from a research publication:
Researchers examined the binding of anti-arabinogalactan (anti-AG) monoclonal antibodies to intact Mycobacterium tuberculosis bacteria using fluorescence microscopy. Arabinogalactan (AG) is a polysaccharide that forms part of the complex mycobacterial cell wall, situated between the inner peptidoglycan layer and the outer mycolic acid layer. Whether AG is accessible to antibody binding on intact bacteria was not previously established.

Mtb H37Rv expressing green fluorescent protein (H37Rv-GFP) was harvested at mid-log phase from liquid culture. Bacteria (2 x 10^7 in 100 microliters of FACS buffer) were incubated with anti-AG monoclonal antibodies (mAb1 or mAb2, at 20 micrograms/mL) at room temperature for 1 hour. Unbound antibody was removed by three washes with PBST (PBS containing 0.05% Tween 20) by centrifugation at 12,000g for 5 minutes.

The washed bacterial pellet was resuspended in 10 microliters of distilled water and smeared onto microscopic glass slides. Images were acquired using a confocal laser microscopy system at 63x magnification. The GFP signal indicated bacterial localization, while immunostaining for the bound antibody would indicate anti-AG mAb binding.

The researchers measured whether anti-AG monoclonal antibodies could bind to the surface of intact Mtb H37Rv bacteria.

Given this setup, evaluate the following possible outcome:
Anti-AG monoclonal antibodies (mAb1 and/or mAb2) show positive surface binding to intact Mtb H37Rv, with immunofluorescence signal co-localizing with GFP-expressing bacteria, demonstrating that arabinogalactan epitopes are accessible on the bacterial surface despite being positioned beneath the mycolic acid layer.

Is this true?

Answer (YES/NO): YES